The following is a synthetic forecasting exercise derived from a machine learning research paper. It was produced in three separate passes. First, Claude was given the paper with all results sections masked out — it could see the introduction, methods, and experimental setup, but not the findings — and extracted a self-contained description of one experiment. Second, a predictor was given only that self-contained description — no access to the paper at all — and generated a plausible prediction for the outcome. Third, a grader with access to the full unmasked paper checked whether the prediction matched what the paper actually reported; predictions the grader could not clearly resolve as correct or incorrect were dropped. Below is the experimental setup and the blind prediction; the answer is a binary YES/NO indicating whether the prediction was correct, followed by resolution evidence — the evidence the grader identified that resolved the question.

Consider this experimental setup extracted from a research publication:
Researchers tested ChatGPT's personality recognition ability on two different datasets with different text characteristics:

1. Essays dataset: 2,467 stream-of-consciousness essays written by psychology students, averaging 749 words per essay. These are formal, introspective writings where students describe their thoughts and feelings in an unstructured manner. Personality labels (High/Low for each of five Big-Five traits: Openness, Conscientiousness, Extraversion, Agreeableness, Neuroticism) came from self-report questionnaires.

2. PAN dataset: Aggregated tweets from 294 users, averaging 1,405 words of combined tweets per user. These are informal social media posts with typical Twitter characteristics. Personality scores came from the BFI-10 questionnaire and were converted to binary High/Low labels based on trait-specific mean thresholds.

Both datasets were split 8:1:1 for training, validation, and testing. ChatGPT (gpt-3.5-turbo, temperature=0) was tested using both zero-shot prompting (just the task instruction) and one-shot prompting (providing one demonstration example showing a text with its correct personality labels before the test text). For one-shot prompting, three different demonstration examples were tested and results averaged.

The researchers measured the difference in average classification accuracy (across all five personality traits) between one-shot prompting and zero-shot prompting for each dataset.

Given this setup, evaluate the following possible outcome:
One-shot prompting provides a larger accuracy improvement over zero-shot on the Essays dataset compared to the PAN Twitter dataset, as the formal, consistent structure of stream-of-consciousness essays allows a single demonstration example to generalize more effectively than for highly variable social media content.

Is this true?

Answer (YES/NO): YES